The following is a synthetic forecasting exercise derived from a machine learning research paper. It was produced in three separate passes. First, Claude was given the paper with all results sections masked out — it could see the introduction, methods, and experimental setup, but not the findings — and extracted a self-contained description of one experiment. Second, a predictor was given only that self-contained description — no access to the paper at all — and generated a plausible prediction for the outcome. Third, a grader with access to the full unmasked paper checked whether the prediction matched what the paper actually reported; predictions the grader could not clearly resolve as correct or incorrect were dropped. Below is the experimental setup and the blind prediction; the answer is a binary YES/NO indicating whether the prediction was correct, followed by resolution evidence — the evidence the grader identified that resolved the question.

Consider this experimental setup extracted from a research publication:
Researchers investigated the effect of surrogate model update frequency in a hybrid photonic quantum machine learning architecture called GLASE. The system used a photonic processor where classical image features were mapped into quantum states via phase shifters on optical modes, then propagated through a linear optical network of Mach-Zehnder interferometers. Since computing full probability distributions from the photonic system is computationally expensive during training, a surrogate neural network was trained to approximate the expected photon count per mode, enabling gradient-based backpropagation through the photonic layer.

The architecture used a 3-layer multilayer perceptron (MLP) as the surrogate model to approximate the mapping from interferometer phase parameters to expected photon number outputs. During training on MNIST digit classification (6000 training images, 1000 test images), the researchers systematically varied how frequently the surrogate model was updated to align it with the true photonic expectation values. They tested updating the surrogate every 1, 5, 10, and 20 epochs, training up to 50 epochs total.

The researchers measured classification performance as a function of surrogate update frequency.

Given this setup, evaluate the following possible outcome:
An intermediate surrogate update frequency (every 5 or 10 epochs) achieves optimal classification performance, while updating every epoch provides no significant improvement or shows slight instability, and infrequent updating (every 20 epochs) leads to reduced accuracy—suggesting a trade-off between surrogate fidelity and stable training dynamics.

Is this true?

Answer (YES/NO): NO